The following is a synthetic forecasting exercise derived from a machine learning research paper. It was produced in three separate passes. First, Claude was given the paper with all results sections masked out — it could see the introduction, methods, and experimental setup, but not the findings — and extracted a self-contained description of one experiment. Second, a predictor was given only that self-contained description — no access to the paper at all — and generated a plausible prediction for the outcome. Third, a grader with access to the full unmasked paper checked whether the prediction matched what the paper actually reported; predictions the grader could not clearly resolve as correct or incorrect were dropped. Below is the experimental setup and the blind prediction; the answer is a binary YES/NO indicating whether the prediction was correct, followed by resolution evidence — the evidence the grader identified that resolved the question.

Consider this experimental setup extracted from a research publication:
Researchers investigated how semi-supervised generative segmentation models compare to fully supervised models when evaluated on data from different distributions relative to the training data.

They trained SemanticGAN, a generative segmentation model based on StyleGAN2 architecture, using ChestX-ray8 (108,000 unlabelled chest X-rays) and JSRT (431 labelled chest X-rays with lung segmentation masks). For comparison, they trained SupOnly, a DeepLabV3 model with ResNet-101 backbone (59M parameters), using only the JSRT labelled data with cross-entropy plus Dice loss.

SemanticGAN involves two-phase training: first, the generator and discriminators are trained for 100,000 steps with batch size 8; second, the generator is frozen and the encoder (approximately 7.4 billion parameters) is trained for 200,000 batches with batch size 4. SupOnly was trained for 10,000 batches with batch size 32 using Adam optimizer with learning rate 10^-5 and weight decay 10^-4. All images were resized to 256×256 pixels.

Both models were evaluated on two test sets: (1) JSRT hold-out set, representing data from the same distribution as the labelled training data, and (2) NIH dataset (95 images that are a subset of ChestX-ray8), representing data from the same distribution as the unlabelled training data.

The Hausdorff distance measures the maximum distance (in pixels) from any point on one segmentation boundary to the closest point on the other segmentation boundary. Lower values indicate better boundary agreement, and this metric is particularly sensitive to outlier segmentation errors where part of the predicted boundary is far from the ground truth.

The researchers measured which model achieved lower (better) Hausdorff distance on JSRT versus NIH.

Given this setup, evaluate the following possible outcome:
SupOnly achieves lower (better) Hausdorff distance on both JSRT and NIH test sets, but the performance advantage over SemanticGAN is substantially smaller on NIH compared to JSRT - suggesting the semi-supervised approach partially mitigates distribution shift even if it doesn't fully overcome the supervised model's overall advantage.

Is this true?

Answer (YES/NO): NO